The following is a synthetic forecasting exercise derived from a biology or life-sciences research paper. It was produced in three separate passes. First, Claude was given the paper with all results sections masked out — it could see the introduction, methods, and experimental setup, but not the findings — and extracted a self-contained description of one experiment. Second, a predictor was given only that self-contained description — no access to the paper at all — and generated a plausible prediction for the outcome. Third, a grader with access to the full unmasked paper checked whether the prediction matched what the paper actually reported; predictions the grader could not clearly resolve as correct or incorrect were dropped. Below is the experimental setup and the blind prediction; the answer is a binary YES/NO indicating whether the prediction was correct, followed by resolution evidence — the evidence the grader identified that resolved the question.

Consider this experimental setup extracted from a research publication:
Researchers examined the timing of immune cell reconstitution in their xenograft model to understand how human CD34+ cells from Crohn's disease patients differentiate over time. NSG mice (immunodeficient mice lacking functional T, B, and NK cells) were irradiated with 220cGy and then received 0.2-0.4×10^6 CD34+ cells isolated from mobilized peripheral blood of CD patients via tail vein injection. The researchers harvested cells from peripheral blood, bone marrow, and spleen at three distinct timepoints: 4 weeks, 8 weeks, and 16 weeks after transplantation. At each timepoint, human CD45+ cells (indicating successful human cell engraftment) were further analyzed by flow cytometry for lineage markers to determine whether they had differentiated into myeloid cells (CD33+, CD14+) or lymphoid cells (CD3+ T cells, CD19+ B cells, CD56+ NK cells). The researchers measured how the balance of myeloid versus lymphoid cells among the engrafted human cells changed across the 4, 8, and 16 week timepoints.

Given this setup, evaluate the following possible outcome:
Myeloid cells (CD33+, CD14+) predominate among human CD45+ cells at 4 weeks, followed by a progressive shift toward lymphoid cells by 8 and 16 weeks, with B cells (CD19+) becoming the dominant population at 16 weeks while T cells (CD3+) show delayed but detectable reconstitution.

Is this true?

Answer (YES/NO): NO